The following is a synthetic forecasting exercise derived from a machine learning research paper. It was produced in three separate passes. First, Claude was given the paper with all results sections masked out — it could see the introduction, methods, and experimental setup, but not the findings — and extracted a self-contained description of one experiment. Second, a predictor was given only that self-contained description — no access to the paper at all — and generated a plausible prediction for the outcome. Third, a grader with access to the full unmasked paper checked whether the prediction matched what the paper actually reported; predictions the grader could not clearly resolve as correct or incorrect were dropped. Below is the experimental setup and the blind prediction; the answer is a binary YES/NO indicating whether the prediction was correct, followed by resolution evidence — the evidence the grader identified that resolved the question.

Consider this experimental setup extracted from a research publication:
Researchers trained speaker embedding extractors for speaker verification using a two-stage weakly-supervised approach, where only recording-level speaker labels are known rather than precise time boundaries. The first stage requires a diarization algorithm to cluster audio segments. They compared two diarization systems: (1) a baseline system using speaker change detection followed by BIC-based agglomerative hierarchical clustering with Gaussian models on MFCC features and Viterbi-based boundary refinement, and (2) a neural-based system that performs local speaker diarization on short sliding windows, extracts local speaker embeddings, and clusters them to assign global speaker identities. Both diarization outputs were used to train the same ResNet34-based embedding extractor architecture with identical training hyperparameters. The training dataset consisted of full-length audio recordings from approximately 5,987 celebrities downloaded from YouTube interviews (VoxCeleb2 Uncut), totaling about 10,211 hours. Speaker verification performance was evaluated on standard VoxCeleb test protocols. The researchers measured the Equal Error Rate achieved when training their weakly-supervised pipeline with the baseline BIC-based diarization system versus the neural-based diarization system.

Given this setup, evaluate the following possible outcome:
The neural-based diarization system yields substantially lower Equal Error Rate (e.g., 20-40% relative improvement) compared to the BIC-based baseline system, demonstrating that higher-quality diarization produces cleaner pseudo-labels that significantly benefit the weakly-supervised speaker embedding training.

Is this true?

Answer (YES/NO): NO